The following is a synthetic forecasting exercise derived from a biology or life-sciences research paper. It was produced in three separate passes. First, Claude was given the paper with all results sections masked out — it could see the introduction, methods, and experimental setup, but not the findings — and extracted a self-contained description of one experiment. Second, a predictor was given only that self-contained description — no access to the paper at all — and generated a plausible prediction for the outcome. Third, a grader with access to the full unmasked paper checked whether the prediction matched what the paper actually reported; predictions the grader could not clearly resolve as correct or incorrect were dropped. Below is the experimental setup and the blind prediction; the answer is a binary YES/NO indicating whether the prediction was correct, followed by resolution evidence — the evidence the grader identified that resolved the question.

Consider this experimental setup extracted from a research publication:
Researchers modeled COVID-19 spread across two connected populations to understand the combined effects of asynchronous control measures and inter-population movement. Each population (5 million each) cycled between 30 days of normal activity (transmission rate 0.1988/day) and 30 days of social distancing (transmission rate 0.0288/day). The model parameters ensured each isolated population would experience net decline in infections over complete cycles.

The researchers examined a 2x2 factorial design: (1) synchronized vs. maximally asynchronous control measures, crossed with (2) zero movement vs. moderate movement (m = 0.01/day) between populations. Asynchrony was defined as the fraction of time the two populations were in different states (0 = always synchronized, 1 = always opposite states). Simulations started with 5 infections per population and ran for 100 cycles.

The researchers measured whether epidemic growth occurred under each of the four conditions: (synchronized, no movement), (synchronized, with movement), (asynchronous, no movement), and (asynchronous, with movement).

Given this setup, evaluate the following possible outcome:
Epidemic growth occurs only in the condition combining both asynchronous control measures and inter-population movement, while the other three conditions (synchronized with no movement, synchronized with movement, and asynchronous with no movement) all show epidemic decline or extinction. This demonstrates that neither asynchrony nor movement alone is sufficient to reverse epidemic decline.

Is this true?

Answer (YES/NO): YES